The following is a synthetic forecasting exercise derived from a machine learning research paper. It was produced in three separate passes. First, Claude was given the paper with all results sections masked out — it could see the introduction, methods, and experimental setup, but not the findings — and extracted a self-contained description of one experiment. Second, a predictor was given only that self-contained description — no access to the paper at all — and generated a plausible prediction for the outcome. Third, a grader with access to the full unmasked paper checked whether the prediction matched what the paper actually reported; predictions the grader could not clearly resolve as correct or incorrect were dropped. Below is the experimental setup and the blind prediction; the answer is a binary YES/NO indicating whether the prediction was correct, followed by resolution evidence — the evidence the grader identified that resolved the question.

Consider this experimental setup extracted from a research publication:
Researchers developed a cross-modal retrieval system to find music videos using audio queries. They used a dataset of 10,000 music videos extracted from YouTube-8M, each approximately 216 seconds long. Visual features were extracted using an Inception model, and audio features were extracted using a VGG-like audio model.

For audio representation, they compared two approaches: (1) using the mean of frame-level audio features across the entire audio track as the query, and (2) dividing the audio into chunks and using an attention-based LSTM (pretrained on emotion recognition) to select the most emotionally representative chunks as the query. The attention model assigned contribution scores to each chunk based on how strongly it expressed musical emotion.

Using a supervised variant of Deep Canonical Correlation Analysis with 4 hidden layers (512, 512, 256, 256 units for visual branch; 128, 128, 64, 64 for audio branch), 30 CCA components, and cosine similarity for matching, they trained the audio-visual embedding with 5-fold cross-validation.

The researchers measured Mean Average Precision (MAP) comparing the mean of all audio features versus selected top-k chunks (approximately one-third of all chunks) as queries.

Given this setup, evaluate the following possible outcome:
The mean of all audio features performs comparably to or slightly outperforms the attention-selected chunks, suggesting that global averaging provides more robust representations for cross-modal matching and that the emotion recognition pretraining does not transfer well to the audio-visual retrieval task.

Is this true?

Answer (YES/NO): YES